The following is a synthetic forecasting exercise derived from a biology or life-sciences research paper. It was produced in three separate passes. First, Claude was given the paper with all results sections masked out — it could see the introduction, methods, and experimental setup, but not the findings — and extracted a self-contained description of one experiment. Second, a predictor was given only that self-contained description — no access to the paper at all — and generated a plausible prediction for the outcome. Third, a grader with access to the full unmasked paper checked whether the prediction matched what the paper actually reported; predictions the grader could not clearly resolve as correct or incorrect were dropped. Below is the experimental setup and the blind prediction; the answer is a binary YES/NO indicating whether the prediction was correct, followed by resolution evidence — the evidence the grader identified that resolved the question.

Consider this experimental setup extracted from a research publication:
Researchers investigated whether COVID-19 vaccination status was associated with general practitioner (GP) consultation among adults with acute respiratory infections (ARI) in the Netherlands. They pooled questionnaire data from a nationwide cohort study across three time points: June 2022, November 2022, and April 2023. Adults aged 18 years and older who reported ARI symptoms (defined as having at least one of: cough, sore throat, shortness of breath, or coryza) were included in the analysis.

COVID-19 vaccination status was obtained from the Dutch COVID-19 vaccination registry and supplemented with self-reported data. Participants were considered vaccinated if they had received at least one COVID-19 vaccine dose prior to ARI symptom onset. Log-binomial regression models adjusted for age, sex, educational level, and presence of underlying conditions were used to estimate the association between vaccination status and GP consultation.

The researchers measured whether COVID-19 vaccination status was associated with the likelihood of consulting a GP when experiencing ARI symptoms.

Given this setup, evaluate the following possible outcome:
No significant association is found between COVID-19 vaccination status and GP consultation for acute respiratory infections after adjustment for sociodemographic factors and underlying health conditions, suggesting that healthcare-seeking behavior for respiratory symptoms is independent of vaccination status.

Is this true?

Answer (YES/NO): NO